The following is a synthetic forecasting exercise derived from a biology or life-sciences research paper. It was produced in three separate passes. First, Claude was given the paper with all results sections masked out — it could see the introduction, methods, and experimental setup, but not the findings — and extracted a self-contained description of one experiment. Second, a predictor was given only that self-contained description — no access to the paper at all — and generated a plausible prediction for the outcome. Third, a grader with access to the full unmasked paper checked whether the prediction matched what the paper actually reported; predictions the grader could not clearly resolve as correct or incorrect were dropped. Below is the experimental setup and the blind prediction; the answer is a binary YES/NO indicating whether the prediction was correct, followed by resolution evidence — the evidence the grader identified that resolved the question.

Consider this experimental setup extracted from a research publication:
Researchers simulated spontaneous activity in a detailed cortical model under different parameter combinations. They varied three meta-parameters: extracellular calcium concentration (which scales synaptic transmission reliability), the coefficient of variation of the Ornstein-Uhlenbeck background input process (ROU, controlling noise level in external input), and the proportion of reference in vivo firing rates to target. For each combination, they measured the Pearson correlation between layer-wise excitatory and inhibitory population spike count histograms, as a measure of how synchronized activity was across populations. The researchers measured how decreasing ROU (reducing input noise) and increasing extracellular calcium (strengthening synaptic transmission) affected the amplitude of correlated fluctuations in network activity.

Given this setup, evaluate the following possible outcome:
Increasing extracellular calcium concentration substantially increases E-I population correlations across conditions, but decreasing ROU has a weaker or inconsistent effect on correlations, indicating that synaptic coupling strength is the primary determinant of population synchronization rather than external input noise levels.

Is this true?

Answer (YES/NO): NO